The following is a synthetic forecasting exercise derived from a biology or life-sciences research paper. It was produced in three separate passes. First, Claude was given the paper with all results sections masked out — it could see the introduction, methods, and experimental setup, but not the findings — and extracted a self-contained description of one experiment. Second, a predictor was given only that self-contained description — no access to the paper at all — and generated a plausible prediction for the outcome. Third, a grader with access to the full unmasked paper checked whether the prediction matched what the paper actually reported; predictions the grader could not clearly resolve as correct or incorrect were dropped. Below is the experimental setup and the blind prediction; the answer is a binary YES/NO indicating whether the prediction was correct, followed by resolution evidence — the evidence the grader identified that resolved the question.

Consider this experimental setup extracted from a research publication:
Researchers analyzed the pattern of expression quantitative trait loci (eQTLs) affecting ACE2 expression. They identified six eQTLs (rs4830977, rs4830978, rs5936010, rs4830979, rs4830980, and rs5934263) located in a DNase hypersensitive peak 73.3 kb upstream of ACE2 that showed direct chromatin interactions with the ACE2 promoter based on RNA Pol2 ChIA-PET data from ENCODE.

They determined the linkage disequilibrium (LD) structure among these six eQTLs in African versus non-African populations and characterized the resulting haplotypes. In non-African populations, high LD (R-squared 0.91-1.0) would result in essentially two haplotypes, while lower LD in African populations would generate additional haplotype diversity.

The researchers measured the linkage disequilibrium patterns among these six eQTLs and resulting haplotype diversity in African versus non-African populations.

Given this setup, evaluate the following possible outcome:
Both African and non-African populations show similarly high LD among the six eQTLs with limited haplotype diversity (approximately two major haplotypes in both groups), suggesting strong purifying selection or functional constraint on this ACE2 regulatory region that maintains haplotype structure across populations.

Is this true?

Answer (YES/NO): NO